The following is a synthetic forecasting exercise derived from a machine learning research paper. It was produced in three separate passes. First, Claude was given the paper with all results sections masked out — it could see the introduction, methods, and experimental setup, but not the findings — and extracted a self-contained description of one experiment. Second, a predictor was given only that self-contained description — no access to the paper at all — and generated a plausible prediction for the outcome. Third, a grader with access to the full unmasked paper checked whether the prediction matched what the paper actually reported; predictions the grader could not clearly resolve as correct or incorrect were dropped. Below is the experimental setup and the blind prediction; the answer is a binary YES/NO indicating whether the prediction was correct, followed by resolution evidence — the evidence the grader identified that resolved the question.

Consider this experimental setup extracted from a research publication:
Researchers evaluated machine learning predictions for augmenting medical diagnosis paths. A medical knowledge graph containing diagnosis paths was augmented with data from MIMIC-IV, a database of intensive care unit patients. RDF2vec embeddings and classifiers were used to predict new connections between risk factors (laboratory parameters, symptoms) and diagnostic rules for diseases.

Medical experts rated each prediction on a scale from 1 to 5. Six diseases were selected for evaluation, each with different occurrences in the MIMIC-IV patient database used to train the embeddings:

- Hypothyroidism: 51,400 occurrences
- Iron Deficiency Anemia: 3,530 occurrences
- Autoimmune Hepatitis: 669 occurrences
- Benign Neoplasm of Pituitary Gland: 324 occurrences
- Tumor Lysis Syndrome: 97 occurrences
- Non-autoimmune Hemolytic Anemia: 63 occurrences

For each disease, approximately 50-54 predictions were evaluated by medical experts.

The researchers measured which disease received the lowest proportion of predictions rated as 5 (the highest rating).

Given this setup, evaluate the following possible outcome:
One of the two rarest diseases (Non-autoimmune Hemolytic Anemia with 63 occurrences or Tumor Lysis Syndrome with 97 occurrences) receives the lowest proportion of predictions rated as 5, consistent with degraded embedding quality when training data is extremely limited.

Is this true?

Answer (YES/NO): YES